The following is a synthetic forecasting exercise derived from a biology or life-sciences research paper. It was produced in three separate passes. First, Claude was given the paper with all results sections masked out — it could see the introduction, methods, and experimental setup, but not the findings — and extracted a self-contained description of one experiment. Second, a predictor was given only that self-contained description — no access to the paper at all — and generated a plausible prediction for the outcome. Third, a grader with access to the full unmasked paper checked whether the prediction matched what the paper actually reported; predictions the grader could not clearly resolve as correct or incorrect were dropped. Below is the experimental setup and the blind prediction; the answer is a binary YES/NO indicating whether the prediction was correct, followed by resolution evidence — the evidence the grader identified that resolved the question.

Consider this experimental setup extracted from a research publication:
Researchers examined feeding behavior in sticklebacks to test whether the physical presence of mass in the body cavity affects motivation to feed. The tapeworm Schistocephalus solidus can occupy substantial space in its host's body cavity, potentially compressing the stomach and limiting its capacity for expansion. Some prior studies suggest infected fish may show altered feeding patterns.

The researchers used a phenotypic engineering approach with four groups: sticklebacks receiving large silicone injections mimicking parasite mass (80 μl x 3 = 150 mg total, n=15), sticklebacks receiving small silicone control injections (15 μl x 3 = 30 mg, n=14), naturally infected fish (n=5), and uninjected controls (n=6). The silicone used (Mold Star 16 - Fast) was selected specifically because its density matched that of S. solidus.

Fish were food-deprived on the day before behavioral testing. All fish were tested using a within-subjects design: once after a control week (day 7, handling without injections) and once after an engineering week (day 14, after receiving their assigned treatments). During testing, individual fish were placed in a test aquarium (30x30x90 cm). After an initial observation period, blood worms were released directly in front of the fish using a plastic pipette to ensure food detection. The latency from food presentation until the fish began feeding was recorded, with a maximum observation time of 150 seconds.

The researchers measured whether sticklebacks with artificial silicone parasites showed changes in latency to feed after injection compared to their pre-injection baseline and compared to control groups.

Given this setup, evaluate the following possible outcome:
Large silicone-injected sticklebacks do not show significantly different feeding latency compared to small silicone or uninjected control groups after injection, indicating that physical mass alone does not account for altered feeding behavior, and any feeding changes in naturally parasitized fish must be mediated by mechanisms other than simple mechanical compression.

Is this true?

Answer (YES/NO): YES